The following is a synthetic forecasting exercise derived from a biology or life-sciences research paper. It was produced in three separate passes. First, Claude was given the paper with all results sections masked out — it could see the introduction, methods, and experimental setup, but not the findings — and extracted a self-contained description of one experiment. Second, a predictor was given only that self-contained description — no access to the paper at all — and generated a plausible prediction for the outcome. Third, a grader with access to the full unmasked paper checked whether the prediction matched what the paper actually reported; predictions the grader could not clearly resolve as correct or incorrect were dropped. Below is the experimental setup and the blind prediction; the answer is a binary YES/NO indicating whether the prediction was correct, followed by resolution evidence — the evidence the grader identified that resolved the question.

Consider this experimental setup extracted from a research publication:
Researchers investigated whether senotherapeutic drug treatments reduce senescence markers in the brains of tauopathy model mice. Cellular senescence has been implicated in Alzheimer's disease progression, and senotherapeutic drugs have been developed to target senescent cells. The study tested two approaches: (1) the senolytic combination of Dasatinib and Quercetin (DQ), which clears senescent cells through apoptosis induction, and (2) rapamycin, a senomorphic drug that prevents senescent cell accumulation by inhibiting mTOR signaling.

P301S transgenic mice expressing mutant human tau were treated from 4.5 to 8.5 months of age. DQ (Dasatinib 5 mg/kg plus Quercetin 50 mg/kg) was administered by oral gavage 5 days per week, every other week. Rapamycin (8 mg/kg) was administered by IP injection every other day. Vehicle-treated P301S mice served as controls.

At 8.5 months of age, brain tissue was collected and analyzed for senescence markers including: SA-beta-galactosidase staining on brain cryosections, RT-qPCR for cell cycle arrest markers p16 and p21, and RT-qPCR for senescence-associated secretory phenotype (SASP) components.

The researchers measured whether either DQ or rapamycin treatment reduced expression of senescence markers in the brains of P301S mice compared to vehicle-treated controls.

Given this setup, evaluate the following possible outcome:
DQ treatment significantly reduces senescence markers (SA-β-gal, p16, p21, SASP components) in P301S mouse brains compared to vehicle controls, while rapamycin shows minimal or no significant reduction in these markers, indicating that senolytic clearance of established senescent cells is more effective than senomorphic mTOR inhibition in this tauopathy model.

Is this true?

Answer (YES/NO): NO